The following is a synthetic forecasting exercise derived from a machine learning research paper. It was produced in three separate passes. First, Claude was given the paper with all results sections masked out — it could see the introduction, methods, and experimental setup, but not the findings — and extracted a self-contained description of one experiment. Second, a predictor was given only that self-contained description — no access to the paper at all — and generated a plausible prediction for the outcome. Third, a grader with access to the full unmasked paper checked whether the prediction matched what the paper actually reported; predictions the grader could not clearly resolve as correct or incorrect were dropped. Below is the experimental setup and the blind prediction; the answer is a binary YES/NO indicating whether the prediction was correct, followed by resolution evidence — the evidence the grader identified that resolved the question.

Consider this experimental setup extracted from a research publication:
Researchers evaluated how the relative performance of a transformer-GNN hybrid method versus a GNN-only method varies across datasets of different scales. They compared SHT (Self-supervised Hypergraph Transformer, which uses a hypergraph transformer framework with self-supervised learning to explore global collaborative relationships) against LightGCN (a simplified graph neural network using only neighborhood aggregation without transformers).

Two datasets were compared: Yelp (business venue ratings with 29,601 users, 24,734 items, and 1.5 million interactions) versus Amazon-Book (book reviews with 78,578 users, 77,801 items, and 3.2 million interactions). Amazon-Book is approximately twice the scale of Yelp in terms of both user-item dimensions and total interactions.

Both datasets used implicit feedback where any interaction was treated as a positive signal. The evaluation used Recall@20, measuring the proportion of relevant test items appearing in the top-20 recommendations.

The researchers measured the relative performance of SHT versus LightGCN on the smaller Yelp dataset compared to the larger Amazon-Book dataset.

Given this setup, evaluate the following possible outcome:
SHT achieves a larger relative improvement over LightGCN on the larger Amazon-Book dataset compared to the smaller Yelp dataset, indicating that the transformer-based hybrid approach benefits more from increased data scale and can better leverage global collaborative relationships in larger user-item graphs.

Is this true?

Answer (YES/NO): YES